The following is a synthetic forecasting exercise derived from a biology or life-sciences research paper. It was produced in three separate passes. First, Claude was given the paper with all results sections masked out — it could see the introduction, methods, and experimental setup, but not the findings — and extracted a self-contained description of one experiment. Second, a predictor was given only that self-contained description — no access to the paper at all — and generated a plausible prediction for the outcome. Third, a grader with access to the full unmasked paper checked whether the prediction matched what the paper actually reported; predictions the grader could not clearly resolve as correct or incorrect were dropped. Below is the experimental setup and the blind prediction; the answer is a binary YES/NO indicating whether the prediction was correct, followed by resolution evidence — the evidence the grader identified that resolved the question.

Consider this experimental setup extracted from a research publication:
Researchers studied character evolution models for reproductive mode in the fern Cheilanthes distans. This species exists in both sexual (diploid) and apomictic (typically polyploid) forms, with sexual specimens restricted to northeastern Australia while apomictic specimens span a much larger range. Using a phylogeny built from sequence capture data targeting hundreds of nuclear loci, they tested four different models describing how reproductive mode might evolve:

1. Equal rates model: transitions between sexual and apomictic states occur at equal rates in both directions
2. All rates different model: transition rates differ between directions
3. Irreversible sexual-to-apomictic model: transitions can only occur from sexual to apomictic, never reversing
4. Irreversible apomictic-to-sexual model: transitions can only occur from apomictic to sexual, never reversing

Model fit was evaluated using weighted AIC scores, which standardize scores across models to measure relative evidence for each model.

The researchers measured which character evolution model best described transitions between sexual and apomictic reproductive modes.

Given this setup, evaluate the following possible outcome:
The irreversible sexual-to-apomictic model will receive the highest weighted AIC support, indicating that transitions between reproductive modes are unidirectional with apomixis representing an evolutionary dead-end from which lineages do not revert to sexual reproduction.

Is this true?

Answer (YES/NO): NO